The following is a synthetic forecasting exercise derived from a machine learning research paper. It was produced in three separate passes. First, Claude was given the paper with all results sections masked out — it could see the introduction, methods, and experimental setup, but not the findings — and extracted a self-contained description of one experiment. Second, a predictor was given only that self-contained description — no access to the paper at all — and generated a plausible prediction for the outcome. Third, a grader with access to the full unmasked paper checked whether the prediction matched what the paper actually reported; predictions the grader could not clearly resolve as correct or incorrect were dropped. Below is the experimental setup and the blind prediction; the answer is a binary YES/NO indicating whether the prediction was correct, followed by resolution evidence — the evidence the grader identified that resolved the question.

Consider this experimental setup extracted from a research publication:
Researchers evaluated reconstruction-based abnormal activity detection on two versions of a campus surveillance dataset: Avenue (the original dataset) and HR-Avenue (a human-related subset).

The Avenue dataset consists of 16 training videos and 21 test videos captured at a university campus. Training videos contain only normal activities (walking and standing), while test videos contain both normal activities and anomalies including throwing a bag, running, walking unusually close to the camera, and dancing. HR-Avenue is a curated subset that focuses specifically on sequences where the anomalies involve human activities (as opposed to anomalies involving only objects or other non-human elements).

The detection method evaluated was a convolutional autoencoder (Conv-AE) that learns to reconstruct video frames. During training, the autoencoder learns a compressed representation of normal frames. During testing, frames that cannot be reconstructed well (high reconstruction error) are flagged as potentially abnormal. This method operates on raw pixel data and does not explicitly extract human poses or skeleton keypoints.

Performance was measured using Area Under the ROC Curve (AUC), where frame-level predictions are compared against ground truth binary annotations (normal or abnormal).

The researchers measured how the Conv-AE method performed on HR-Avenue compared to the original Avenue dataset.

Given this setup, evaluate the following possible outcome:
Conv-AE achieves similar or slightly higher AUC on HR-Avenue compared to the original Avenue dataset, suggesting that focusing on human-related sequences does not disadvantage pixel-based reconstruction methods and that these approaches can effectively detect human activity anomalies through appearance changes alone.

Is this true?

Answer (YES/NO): NO